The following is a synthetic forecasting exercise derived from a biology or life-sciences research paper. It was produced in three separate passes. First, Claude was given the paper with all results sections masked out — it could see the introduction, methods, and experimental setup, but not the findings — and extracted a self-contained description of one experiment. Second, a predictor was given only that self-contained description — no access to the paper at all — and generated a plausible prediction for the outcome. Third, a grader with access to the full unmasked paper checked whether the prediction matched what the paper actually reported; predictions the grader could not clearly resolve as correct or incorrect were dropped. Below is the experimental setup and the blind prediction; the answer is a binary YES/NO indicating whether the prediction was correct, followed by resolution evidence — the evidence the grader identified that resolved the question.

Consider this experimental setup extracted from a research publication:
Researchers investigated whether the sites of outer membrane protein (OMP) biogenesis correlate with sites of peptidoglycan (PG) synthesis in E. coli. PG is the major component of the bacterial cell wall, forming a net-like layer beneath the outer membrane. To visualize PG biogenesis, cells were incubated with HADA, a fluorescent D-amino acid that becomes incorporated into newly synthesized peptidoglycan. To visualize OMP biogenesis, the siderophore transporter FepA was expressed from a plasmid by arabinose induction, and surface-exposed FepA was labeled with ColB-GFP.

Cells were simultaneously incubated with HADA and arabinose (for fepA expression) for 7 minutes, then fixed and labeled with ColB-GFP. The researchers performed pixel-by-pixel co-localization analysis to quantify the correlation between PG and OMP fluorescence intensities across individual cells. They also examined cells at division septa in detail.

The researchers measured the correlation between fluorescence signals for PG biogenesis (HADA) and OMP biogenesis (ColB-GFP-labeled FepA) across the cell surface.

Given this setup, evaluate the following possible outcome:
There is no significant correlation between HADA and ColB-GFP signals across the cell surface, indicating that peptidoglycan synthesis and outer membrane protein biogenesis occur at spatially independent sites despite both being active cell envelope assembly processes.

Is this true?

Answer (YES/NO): NO